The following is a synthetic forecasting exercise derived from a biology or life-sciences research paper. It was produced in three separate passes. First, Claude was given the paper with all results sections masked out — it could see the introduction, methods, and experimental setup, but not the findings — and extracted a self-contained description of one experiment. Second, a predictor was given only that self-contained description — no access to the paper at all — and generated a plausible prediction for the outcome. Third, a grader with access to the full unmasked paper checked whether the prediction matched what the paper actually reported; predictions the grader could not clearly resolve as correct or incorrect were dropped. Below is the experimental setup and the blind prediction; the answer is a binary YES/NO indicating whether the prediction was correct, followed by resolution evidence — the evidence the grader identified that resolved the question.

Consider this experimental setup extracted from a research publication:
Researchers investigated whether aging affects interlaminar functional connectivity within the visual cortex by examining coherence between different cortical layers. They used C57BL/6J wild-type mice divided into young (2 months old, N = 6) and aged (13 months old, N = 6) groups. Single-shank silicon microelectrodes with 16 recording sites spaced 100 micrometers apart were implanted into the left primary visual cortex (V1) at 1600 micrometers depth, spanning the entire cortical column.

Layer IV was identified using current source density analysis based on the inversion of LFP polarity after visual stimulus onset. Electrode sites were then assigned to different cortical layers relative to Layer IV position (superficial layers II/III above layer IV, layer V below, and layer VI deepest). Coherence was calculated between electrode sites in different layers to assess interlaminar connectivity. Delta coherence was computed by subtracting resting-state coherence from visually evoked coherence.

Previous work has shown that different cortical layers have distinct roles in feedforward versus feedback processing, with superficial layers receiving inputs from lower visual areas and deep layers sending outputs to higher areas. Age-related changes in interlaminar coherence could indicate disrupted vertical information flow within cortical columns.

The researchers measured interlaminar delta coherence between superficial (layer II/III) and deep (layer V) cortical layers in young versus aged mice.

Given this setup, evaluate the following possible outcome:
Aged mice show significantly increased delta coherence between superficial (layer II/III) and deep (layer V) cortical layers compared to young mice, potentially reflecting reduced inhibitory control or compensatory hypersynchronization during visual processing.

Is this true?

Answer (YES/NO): NO